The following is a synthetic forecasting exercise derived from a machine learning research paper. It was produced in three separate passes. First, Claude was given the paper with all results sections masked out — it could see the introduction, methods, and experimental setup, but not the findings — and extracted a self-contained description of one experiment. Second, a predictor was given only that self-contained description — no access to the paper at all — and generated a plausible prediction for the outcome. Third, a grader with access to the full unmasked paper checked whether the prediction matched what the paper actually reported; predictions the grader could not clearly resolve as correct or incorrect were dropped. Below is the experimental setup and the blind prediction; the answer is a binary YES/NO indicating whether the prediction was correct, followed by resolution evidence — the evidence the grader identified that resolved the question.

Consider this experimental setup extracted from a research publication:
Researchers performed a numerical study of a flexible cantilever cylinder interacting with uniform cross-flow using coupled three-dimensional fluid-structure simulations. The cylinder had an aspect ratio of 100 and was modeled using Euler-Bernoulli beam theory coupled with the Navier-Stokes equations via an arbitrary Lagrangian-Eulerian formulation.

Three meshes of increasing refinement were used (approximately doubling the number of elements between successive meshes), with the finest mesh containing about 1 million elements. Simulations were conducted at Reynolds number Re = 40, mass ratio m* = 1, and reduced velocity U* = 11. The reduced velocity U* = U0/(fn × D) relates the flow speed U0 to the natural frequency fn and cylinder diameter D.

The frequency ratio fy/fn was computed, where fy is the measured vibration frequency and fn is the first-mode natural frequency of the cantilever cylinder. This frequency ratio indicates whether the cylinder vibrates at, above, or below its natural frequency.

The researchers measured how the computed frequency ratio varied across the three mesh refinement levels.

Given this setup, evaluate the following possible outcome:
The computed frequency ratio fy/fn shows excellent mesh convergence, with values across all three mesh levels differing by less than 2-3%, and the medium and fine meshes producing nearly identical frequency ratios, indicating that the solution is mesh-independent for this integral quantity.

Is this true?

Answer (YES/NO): YES